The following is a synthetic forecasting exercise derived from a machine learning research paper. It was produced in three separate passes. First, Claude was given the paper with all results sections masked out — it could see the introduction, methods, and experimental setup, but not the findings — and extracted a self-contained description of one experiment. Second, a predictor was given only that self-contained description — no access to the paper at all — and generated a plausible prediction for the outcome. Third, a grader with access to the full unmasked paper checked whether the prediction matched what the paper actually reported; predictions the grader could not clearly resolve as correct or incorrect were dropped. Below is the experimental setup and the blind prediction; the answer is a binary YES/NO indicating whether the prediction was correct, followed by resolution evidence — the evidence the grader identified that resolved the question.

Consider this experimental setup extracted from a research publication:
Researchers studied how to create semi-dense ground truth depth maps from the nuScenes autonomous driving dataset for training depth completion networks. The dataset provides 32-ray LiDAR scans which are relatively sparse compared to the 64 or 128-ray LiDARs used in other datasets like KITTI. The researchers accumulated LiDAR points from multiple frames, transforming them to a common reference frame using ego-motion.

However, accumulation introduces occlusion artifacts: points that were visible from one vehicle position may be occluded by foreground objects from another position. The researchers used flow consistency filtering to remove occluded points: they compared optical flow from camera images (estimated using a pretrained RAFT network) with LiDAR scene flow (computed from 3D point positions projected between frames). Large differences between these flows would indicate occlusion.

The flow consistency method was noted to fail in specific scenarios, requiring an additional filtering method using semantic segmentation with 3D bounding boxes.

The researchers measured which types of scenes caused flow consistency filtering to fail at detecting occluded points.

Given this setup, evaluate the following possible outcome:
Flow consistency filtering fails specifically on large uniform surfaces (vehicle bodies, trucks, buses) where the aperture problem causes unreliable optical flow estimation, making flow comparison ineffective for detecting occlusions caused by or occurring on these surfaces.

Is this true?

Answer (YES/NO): NO